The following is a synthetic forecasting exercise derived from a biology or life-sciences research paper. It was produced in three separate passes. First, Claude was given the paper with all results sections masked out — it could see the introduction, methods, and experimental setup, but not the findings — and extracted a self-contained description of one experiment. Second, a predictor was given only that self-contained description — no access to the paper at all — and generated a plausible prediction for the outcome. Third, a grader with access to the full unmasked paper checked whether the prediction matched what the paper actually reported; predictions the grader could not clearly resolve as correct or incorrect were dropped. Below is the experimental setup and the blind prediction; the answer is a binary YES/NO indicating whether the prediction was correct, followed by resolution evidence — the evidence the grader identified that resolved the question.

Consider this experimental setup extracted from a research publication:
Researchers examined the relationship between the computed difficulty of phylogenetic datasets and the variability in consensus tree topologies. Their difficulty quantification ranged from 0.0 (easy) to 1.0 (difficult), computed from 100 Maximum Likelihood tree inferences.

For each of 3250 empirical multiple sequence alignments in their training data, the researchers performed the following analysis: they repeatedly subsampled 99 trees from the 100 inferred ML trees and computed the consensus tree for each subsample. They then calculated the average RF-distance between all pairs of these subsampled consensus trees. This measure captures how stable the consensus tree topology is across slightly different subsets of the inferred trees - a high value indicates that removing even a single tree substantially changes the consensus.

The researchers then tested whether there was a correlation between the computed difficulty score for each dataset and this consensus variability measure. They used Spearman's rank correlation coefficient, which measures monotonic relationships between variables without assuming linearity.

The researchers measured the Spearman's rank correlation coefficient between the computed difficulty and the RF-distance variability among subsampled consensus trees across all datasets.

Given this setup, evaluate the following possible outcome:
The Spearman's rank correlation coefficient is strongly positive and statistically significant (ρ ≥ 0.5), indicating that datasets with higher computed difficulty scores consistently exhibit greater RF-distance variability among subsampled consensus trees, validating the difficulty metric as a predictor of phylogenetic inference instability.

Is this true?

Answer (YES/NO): YES